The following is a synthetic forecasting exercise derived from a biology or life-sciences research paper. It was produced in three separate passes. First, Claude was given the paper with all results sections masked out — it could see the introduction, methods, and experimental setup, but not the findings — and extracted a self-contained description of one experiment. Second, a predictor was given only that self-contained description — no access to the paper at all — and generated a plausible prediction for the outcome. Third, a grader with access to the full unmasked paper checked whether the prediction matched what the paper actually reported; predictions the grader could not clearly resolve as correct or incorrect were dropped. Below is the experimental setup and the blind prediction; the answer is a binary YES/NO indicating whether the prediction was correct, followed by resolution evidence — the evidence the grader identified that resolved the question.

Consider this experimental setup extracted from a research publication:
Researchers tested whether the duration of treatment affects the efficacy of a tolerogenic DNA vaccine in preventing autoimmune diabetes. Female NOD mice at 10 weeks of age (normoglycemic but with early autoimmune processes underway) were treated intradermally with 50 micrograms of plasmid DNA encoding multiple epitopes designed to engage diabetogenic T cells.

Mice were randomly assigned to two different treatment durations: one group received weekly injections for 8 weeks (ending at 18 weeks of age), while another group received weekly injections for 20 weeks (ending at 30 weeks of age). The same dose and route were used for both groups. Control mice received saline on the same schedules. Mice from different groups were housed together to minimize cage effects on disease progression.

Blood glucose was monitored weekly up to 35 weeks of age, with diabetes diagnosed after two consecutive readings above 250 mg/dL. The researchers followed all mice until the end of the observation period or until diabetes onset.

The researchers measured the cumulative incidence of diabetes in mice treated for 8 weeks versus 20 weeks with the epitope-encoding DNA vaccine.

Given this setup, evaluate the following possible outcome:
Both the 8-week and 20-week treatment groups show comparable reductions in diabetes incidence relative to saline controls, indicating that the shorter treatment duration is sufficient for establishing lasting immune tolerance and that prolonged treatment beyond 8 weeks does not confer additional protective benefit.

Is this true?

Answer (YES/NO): NO